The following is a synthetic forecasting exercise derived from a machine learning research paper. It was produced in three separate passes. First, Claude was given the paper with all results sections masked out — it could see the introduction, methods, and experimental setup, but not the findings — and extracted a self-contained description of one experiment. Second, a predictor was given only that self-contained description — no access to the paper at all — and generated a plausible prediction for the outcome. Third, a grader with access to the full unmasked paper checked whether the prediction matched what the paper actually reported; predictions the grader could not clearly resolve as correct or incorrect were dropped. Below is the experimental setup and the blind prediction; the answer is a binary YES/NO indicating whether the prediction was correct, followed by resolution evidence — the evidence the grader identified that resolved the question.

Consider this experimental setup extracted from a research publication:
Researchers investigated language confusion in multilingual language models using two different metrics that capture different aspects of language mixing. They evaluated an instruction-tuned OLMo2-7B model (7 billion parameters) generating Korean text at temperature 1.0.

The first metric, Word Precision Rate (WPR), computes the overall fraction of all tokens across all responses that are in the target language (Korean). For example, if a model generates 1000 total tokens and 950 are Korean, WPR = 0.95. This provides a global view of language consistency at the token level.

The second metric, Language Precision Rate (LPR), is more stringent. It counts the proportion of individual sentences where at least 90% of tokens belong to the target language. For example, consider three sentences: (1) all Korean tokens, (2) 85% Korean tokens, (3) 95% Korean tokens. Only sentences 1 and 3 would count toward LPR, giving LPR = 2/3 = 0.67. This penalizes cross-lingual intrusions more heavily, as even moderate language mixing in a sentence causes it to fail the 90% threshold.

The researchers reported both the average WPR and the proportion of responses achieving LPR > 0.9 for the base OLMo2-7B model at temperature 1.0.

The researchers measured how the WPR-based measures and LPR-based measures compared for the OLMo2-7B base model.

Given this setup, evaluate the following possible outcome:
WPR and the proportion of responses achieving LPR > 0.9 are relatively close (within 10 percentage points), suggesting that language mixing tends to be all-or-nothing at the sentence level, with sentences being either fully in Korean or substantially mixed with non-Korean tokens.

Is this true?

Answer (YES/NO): NO